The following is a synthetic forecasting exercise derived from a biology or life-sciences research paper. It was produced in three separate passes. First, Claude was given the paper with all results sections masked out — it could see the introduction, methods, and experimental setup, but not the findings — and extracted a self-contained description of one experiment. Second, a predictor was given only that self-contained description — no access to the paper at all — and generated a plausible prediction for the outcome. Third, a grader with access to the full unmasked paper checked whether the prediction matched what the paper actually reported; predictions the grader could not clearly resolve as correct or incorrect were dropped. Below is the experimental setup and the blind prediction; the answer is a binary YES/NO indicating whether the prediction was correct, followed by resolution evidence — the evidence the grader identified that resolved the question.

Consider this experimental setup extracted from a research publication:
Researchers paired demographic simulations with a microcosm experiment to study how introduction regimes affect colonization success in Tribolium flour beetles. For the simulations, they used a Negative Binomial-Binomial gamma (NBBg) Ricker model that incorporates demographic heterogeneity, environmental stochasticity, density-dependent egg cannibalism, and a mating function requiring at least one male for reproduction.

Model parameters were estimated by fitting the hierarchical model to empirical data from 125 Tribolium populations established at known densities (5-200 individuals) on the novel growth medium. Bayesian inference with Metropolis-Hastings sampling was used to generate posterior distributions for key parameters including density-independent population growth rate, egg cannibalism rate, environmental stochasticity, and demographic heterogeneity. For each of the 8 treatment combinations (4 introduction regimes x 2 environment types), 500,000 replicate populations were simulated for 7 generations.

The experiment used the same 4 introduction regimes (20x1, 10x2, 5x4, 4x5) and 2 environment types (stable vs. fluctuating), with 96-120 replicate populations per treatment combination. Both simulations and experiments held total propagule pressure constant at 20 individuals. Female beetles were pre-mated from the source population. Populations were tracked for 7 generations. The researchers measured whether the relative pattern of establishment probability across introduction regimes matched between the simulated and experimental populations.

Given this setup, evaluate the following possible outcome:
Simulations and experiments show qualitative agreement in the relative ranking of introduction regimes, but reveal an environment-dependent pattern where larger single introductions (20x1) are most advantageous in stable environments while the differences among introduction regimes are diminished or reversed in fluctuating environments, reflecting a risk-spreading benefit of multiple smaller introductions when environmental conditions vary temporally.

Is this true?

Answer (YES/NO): NO